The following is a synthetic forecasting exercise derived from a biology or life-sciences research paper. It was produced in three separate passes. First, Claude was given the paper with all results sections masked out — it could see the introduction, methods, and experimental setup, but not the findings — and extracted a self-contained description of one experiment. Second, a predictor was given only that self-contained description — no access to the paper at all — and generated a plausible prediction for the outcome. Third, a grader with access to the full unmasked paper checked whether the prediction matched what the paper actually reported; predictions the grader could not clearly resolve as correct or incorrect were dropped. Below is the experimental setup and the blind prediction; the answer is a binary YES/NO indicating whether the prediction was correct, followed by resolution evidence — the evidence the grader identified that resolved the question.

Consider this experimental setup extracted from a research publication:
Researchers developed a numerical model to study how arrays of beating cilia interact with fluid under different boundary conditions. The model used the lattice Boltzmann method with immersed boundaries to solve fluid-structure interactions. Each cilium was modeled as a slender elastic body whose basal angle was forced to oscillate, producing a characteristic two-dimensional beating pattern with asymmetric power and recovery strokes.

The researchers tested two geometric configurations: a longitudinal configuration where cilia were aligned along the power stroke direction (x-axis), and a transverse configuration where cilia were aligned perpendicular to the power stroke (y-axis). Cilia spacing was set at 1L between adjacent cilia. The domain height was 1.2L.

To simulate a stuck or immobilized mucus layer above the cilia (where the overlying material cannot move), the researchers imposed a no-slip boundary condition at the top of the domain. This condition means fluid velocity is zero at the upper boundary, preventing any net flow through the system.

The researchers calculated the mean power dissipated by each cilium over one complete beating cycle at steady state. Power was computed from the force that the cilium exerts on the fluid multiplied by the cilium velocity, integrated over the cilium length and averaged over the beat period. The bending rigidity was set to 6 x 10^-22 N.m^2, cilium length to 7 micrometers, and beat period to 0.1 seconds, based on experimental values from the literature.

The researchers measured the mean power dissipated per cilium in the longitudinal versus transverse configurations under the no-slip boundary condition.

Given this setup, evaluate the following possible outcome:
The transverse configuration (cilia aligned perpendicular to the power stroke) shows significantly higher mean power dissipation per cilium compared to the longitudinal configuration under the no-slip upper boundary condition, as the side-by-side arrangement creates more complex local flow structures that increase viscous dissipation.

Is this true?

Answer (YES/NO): NO